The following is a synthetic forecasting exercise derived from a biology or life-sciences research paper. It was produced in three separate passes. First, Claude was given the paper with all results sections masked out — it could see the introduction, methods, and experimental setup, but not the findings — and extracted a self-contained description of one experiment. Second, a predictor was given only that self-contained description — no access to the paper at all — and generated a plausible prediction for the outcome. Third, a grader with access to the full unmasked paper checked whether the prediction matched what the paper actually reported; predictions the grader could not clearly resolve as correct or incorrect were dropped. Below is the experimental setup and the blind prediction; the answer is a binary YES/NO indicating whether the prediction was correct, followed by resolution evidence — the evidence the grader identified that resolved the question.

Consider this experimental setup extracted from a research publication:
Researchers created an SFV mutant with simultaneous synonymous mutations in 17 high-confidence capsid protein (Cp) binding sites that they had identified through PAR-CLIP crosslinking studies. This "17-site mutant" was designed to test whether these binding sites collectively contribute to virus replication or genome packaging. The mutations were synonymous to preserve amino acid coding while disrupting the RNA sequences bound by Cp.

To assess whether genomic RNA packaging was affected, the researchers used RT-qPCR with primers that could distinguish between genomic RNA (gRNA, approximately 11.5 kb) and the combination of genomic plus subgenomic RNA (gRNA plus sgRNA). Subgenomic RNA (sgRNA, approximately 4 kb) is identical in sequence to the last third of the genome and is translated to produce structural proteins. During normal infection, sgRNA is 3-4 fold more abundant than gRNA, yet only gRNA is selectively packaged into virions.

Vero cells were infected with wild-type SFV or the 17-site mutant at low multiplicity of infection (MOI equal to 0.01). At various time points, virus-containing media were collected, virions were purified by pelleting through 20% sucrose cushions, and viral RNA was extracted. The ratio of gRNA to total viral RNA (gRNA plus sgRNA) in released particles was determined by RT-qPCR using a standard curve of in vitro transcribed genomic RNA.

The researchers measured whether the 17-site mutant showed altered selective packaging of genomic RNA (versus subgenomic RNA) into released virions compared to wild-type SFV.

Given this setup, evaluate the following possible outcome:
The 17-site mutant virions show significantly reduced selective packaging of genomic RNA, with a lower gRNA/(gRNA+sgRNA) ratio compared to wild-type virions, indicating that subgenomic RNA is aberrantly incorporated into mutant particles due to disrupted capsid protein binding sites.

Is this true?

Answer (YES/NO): YES